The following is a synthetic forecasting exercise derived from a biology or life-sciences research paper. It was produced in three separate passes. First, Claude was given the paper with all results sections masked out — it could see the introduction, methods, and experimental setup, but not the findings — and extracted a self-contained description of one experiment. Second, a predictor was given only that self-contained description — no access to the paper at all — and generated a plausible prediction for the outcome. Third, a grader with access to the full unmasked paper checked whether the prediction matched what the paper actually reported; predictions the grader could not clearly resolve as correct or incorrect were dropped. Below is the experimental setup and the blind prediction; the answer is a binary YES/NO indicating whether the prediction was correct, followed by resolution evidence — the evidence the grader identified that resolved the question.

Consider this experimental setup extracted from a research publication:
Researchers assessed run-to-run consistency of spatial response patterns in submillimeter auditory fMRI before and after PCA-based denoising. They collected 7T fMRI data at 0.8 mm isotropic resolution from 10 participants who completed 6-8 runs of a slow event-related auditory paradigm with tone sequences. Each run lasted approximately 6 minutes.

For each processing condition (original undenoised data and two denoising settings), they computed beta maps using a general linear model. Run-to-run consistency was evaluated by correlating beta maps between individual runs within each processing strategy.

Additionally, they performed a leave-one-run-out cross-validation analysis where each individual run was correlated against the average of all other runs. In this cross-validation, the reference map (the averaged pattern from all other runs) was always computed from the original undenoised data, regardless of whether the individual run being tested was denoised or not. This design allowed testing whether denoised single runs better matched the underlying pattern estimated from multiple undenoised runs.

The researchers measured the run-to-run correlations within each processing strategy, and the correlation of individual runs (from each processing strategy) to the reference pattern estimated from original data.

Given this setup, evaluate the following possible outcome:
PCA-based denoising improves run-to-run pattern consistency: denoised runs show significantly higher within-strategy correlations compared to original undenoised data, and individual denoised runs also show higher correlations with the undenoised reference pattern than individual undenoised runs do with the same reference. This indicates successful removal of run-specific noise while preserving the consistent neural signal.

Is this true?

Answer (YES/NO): NO